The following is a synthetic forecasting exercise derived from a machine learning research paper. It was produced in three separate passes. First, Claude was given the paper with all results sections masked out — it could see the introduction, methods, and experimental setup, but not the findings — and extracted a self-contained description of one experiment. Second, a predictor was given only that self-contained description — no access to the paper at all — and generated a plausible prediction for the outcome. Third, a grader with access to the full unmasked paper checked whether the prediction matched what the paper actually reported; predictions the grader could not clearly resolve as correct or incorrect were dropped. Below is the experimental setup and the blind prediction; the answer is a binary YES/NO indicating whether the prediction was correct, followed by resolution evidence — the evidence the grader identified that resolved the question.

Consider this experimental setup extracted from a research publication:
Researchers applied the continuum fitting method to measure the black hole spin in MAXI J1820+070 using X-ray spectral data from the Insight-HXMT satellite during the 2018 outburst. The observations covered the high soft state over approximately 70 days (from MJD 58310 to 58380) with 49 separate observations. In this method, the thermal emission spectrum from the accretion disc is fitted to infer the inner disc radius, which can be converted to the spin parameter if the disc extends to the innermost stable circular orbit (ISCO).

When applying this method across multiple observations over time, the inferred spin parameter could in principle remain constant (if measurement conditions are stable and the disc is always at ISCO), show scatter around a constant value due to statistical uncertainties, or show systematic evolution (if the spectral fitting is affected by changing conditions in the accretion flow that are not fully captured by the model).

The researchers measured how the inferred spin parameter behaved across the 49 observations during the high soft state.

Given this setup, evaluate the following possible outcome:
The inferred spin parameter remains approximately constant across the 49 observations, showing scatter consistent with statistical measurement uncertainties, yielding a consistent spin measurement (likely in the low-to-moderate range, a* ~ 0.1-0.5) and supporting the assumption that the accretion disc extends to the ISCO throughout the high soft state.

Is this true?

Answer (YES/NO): NO